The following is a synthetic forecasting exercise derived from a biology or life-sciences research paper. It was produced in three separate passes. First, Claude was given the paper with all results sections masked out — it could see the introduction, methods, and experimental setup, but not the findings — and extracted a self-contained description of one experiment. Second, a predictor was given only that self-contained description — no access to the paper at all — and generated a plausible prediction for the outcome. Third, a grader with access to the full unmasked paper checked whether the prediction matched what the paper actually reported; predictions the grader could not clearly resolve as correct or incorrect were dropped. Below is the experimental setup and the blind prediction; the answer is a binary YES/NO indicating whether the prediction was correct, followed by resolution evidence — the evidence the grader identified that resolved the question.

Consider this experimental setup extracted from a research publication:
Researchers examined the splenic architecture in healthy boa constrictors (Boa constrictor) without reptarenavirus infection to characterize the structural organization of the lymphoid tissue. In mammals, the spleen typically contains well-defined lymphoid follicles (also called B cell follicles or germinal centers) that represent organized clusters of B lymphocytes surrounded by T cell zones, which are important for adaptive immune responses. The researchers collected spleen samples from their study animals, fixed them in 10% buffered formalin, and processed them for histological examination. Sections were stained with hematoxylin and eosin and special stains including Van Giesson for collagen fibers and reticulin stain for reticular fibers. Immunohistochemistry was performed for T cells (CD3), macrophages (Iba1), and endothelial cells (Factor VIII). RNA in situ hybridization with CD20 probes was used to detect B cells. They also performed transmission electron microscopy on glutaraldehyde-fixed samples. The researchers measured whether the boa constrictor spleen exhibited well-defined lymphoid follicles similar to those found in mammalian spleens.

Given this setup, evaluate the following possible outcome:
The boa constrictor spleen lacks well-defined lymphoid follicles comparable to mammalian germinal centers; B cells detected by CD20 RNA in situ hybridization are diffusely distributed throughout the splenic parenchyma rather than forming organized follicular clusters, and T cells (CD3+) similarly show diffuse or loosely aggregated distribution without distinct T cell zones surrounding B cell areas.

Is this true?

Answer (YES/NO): YES